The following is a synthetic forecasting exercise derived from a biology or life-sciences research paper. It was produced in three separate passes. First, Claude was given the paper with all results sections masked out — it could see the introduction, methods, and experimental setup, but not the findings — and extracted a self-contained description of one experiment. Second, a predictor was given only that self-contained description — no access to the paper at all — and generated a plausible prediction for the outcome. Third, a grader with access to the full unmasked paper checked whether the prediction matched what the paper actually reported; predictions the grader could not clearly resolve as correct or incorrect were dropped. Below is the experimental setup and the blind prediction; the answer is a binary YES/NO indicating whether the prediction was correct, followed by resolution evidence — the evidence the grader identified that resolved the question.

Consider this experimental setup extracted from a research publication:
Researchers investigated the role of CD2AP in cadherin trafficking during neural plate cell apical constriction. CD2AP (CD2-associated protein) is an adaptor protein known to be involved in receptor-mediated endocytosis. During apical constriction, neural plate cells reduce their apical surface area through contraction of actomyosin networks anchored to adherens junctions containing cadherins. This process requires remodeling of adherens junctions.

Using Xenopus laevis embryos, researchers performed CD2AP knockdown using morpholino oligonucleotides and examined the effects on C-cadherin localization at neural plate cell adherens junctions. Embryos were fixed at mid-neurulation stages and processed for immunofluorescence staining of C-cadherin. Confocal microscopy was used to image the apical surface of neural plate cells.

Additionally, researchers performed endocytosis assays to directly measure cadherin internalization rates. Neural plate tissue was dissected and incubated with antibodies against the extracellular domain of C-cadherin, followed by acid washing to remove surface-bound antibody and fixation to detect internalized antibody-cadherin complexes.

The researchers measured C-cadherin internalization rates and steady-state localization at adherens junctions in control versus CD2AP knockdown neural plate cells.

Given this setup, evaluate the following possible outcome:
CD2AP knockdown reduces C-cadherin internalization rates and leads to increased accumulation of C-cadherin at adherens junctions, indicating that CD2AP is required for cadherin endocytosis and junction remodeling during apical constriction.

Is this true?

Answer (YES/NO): YES